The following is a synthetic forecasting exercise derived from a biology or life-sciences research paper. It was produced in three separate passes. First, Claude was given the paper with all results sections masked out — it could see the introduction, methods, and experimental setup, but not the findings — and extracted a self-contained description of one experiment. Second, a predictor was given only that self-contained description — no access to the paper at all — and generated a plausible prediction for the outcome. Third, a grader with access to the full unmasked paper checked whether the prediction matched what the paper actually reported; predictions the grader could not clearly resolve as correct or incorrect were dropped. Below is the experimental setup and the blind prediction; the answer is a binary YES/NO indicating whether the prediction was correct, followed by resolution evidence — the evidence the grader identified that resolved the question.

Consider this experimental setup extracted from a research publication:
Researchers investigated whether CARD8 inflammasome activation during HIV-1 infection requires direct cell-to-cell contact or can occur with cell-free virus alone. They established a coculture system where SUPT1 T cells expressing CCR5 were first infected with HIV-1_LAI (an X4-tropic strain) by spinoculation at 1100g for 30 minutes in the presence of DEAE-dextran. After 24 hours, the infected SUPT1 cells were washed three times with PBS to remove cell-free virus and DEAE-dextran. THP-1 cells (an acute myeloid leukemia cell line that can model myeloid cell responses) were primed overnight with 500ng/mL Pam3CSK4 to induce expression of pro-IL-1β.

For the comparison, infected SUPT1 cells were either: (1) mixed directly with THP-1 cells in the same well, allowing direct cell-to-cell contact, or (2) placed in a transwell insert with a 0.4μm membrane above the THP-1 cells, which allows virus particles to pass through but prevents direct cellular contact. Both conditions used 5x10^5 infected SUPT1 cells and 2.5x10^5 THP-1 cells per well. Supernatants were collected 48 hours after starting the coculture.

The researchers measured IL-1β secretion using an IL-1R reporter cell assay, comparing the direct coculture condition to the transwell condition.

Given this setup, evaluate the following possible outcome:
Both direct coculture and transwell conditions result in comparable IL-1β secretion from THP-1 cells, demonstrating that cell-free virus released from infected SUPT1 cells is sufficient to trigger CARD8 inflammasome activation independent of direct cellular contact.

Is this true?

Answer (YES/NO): NO